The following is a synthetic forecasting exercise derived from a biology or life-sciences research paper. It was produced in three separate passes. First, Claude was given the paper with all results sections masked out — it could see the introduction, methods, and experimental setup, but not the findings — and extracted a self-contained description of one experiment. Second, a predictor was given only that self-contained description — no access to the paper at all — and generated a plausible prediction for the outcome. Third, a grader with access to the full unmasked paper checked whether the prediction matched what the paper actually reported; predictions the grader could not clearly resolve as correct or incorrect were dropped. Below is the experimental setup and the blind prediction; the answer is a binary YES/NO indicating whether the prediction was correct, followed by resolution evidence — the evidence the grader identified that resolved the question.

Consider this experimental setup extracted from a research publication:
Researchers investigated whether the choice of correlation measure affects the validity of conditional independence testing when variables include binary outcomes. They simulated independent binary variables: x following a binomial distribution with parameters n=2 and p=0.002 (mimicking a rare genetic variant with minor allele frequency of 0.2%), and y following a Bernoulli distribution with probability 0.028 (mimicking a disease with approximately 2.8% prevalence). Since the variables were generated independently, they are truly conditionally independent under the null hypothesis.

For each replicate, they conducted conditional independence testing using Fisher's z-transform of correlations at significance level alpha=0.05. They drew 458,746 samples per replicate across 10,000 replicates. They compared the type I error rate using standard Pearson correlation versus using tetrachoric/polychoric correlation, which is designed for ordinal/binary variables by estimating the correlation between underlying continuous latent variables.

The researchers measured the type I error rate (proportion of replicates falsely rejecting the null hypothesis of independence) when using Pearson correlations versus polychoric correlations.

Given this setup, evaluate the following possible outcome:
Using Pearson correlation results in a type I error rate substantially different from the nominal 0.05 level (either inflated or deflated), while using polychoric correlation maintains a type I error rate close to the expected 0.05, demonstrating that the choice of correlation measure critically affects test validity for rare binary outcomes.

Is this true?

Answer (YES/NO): YES